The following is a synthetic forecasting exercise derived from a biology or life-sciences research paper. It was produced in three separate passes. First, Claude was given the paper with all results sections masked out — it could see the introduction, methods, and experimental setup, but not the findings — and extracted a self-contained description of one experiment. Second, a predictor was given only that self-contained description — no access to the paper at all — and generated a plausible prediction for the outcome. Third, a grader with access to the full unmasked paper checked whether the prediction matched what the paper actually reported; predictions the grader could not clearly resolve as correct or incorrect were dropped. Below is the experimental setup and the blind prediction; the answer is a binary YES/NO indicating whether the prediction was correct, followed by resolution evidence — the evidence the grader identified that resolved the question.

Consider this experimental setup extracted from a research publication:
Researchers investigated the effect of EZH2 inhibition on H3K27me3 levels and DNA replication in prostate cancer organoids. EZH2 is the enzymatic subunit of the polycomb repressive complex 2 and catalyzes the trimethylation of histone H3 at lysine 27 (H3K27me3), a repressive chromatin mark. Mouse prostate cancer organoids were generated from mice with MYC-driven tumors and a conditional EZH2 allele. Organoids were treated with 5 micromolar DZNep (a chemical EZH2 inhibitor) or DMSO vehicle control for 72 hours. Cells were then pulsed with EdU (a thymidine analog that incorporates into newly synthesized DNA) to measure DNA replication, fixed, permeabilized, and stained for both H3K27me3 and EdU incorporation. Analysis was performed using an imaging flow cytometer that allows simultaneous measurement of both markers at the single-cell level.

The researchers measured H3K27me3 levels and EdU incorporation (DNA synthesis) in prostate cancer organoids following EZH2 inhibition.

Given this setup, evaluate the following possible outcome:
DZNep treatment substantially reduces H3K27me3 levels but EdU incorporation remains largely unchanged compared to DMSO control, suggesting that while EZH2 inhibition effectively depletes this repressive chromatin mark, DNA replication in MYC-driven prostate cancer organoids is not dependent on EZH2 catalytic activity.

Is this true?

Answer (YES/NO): NO